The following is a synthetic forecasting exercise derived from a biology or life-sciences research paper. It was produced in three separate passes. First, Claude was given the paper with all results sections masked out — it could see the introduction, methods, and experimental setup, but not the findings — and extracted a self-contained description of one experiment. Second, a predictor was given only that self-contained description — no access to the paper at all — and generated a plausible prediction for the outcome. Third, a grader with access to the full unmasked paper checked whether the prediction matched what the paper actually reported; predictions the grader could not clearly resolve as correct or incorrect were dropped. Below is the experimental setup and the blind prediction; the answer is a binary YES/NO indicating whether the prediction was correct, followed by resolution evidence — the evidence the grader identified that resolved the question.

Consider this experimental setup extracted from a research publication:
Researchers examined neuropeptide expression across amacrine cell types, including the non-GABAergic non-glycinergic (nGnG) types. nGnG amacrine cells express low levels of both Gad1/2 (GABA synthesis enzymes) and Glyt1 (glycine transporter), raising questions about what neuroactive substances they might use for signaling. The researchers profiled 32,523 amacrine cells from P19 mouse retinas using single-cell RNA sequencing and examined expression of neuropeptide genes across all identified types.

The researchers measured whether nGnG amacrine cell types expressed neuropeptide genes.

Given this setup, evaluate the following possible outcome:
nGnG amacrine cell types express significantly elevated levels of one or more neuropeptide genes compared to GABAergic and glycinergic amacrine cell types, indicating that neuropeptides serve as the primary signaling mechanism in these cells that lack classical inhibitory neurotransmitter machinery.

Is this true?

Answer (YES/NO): NO